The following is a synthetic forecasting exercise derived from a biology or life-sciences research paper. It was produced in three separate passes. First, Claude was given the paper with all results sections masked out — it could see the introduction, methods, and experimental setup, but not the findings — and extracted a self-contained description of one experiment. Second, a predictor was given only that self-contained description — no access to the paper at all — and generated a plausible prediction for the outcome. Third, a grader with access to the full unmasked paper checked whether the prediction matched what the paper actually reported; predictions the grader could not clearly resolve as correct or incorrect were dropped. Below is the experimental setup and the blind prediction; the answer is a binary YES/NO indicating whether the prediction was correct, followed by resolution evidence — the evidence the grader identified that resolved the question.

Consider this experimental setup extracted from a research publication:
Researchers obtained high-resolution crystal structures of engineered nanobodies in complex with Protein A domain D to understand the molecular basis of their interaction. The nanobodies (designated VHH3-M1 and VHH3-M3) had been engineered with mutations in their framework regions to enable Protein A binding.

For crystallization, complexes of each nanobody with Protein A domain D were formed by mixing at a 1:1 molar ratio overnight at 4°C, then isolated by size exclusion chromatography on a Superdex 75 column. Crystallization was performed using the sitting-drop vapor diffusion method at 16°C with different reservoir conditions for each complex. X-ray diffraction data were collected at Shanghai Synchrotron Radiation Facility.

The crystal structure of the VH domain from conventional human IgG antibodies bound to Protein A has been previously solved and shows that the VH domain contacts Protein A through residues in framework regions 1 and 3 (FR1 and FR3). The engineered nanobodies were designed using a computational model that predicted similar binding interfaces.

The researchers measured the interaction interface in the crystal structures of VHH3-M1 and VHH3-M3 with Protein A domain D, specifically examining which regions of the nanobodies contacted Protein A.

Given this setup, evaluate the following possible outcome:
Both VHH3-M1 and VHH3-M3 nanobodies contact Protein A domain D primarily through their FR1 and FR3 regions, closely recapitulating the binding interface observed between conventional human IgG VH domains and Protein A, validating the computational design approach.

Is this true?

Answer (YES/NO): YES